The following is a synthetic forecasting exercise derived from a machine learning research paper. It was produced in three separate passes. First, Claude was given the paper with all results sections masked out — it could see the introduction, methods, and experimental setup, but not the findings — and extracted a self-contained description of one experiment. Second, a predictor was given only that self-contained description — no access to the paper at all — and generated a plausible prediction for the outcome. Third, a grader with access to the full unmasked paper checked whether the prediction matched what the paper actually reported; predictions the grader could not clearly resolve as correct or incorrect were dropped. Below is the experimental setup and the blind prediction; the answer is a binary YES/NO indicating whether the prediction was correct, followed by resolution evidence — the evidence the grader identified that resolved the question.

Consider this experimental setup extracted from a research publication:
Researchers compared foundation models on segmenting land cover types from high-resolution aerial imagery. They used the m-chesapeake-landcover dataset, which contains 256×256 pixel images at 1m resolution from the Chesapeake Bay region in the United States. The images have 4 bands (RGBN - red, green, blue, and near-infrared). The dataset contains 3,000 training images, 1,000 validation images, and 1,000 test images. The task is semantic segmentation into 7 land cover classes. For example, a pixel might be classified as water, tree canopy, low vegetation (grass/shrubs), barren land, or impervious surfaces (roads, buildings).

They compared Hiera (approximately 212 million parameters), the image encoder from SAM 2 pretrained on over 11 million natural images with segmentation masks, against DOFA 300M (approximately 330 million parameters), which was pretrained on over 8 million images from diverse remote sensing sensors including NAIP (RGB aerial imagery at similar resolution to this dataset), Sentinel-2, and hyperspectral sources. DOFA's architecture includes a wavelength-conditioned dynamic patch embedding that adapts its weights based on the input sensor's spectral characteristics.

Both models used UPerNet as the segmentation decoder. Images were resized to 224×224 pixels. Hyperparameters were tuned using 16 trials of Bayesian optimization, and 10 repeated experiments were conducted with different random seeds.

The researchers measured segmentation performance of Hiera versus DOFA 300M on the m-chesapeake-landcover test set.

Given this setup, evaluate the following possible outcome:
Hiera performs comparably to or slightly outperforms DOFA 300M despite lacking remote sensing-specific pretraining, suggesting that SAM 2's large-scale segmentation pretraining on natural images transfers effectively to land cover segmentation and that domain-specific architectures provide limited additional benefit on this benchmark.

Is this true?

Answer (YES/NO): YES